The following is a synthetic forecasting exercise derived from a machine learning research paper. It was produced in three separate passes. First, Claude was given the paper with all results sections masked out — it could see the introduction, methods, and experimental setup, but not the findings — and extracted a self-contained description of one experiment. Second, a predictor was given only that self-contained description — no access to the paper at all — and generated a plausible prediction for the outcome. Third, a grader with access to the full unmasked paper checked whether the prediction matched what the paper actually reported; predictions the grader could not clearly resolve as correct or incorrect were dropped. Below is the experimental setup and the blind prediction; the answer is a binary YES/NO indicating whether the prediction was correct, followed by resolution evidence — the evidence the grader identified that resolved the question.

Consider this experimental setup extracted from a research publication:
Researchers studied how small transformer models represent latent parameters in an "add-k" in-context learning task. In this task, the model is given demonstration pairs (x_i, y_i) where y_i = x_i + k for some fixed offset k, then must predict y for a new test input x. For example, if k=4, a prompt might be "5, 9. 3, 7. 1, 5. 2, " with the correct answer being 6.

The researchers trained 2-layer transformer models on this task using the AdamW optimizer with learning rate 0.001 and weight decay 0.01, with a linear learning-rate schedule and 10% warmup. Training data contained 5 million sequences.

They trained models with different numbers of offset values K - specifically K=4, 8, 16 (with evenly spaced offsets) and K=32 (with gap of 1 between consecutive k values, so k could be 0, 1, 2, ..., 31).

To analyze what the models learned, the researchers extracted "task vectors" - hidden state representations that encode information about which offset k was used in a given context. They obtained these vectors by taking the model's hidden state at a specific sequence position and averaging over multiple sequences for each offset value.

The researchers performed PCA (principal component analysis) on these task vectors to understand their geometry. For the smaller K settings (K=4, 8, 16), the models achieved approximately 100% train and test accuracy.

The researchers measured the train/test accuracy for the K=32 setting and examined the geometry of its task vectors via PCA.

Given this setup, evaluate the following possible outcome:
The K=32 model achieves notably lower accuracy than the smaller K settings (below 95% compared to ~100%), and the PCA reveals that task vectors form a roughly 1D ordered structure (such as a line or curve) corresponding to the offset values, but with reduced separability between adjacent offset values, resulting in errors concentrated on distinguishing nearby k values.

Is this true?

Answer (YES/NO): NO